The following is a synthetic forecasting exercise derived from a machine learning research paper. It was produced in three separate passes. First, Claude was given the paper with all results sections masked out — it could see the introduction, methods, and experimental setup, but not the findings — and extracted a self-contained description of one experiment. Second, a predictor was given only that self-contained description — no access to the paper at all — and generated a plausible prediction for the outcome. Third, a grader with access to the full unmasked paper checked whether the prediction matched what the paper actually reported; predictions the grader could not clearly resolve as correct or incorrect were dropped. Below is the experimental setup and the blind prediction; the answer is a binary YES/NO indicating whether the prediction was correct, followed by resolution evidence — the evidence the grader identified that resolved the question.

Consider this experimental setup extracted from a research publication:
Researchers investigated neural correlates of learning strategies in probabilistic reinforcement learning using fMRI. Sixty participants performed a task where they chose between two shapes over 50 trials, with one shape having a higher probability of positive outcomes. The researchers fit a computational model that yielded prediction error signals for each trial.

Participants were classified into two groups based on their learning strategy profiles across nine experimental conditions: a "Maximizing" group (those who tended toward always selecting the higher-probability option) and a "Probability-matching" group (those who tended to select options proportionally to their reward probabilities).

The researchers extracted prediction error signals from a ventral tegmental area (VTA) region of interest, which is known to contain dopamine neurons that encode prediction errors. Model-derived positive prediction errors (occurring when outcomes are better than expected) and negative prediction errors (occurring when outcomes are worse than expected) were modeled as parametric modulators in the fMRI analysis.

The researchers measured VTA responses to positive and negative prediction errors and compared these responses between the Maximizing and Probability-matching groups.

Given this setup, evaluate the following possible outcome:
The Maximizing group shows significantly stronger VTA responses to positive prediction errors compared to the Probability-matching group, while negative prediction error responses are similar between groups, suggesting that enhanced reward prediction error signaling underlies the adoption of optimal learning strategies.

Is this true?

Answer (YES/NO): NO